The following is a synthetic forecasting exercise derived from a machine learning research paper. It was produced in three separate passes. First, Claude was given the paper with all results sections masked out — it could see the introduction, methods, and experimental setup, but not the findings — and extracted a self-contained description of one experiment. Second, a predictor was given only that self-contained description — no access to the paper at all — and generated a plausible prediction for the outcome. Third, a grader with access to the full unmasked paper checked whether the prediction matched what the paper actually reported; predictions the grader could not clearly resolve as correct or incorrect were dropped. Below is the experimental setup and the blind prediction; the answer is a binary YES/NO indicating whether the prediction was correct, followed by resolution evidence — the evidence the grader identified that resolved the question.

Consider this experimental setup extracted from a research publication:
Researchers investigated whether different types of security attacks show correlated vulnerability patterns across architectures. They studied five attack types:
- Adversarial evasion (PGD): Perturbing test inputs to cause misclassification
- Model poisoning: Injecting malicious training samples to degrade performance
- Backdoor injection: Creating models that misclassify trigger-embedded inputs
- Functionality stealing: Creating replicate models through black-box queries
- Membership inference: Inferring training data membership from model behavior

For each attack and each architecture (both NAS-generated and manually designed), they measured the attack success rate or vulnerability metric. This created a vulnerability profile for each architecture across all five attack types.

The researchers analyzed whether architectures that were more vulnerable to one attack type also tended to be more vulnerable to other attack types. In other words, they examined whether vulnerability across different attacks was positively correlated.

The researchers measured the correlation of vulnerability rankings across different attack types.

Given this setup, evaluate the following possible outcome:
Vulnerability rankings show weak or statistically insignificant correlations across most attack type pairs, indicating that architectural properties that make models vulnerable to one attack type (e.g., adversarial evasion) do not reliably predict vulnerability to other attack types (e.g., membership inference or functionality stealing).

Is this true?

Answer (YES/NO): NO